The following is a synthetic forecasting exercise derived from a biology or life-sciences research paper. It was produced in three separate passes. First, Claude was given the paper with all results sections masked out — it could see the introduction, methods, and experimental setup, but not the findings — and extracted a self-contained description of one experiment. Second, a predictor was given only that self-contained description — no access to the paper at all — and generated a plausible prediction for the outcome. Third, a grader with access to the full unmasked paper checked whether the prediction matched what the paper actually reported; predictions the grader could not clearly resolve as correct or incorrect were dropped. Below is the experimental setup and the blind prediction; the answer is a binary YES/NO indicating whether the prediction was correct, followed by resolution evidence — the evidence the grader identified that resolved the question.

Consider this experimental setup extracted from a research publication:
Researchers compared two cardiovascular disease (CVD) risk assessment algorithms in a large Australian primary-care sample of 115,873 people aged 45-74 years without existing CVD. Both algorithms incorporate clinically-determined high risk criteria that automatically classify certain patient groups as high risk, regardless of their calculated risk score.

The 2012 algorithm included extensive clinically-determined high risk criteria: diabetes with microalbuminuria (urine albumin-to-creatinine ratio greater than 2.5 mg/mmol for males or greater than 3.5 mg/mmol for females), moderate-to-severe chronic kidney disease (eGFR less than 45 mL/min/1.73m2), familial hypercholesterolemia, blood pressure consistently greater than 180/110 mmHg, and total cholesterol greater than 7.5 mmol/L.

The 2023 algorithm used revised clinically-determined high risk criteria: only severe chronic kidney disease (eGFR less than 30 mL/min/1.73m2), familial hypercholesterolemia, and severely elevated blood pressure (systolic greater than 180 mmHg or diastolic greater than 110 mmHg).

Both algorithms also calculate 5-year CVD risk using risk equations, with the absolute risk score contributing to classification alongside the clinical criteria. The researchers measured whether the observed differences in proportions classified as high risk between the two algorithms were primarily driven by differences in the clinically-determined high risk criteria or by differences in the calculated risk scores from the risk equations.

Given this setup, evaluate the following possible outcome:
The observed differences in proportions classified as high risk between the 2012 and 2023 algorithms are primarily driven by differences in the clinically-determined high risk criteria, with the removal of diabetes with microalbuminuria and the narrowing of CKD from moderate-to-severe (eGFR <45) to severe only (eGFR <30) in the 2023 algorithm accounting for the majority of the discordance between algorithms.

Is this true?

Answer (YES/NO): YES